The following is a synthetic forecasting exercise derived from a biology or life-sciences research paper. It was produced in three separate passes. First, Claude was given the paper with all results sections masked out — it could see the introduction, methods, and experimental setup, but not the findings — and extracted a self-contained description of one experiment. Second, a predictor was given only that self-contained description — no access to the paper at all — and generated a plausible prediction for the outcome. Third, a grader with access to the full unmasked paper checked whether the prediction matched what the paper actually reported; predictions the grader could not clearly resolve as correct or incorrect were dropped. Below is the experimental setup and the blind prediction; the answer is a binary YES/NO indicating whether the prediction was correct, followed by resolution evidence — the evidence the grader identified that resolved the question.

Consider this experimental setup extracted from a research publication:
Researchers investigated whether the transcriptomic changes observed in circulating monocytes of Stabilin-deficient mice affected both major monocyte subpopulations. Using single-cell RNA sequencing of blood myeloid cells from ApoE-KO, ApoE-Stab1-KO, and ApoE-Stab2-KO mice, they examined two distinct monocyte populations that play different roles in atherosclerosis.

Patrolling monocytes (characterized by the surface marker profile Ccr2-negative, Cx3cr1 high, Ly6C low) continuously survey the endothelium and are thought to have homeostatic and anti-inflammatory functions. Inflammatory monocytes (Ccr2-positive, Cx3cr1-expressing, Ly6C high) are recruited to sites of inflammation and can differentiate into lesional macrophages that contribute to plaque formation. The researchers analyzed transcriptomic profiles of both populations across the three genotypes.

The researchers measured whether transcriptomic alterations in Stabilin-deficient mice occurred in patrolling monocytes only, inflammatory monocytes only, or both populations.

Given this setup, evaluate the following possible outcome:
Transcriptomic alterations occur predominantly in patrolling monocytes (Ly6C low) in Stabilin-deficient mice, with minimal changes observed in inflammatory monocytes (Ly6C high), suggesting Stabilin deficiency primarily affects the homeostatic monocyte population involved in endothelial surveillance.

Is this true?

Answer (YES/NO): NO